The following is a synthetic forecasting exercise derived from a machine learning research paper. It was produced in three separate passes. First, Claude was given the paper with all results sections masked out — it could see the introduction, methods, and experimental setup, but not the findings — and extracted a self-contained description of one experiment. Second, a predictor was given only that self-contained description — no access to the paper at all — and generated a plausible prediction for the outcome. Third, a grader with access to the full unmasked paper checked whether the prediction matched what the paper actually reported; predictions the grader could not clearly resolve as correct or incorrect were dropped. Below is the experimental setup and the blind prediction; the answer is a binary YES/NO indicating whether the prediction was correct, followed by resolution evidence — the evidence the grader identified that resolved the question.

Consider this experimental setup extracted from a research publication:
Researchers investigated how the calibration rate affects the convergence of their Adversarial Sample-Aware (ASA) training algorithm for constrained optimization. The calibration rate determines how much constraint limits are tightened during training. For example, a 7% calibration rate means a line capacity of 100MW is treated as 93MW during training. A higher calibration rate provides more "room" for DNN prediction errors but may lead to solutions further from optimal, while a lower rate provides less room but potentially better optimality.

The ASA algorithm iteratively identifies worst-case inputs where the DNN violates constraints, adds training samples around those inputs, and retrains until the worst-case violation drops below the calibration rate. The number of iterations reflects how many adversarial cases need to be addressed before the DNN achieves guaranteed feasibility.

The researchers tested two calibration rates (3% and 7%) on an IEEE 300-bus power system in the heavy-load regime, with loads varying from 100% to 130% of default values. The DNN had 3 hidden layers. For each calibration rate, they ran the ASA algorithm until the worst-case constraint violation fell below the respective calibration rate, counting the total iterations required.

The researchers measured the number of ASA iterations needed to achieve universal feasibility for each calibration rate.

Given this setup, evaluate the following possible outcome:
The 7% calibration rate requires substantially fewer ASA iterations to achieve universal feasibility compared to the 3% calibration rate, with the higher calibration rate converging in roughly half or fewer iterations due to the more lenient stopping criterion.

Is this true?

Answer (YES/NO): YES